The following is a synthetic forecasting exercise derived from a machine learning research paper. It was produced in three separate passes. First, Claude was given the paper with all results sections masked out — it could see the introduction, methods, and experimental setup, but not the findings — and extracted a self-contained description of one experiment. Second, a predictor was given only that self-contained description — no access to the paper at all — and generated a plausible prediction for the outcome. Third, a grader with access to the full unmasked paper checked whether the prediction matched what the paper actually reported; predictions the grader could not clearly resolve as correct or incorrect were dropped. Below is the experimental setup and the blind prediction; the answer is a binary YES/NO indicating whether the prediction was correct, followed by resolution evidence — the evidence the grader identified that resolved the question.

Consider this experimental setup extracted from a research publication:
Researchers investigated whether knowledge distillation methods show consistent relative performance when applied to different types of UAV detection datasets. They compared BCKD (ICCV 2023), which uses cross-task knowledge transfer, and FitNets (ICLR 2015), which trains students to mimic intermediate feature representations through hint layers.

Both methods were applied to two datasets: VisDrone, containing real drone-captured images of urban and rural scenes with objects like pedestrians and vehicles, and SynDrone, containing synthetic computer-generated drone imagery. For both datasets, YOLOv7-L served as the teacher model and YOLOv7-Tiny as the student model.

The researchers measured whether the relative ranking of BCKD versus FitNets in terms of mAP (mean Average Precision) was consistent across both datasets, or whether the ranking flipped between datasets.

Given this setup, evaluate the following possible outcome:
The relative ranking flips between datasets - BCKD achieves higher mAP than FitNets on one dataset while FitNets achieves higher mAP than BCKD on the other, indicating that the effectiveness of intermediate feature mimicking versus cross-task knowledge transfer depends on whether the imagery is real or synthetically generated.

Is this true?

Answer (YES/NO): NO